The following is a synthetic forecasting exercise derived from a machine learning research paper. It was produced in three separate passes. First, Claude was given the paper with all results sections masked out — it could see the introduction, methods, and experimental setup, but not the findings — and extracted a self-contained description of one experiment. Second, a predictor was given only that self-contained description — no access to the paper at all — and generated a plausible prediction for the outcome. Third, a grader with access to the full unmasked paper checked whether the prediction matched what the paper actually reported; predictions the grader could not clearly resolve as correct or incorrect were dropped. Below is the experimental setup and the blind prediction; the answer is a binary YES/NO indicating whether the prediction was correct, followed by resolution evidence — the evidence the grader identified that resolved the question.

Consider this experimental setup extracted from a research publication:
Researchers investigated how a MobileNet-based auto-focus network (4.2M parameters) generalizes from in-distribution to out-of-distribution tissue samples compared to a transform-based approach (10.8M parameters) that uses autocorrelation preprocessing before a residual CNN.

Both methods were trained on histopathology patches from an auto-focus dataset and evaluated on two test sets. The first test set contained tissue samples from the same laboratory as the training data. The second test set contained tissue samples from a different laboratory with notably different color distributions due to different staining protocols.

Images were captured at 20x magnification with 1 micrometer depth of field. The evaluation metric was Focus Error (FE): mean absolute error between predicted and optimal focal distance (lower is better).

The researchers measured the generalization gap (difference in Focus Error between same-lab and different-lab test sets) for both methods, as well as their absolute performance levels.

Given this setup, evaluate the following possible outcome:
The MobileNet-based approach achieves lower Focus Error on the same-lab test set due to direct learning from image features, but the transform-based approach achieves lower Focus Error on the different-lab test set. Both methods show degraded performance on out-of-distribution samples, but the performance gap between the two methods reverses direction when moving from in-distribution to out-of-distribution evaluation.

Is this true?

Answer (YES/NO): NO